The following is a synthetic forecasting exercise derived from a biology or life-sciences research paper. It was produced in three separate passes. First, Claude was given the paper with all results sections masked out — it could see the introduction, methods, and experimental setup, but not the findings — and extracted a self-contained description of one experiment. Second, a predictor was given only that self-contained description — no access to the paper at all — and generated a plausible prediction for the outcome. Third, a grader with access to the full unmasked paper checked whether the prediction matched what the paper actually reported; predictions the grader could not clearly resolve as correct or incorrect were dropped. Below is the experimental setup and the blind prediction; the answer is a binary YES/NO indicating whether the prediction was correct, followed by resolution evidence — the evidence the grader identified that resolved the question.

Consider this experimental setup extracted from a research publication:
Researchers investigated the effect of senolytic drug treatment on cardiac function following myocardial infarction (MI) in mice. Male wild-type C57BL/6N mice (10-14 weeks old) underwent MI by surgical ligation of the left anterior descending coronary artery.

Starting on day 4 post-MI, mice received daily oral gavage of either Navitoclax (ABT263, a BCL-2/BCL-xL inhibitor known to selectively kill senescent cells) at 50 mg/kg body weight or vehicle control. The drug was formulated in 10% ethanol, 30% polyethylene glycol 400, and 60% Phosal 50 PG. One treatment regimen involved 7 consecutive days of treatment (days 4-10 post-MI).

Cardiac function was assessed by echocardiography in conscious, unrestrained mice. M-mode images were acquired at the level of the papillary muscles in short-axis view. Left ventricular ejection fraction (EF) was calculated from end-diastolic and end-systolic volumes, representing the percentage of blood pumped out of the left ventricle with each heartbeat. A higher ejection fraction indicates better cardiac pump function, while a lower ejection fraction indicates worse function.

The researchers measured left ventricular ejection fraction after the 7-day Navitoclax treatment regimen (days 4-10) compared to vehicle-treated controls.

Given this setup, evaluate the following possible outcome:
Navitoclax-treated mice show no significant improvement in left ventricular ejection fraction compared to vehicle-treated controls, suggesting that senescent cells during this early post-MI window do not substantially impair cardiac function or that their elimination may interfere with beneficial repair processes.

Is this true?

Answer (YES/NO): NO